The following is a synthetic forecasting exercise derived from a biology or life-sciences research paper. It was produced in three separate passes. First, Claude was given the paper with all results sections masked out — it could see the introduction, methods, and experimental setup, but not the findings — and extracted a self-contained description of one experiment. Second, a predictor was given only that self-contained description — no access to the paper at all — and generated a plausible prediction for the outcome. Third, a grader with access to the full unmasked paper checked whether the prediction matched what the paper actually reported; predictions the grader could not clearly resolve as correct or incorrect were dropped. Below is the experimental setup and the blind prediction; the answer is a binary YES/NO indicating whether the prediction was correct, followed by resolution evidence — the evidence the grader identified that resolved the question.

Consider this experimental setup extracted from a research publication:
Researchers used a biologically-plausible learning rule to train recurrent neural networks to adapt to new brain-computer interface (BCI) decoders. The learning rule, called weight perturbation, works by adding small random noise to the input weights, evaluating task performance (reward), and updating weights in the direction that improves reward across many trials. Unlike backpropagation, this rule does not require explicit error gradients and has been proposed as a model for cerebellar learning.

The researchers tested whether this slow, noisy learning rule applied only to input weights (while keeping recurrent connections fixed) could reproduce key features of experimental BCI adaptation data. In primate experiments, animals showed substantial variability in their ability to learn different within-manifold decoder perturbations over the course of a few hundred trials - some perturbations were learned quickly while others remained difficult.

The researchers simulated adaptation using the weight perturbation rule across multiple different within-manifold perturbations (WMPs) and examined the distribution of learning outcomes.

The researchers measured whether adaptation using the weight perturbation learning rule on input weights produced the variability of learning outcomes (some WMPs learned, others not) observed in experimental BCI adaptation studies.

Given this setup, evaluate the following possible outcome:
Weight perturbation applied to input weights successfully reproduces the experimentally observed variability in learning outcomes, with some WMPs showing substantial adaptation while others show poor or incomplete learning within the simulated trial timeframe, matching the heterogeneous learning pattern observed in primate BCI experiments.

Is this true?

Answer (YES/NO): YES